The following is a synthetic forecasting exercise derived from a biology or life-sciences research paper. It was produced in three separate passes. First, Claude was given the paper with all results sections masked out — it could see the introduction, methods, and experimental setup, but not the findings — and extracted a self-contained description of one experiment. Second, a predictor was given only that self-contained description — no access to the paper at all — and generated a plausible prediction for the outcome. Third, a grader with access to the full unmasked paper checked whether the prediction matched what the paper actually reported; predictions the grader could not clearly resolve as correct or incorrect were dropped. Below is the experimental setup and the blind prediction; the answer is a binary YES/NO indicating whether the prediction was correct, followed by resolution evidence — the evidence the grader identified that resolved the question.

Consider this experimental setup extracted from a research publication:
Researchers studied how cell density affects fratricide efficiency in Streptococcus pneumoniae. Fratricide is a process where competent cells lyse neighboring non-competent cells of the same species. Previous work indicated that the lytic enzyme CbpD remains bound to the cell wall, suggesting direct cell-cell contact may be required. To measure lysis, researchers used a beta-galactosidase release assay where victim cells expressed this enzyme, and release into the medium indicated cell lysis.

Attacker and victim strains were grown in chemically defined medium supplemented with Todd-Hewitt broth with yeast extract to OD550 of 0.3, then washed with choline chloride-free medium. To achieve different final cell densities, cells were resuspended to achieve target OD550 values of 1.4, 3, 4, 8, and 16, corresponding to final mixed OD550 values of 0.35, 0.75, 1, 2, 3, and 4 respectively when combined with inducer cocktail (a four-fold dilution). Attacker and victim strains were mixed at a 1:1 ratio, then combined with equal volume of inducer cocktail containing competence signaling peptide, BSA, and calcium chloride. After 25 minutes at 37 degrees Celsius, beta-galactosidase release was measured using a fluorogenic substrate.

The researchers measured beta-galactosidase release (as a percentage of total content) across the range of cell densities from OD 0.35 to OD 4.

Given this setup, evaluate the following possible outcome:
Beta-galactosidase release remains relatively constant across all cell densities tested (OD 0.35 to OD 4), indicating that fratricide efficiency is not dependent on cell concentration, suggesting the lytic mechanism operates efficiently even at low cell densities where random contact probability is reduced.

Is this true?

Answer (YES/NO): NO